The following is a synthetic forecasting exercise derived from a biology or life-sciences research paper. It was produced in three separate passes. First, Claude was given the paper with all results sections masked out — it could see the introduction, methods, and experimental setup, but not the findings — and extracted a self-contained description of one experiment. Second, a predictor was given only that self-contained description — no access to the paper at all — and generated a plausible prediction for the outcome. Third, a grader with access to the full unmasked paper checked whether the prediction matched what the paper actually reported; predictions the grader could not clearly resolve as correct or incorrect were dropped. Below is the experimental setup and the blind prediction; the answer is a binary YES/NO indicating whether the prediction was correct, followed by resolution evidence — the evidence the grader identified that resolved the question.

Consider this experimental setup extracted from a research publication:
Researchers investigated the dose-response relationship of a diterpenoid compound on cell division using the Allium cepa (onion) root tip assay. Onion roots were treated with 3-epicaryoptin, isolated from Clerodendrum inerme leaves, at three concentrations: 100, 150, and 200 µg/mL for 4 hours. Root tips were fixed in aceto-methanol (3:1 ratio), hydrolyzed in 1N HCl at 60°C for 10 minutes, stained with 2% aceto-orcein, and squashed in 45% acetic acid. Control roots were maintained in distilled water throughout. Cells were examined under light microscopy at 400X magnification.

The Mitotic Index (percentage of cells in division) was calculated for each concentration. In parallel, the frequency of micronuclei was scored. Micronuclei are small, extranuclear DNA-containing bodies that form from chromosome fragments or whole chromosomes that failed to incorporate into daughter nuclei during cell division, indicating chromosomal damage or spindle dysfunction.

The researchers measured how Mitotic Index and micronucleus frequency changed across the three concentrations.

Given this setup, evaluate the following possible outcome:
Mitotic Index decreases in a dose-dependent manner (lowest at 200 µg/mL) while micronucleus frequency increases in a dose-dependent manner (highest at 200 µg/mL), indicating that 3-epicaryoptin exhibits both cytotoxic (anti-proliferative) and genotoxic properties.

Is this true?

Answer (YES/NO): NO